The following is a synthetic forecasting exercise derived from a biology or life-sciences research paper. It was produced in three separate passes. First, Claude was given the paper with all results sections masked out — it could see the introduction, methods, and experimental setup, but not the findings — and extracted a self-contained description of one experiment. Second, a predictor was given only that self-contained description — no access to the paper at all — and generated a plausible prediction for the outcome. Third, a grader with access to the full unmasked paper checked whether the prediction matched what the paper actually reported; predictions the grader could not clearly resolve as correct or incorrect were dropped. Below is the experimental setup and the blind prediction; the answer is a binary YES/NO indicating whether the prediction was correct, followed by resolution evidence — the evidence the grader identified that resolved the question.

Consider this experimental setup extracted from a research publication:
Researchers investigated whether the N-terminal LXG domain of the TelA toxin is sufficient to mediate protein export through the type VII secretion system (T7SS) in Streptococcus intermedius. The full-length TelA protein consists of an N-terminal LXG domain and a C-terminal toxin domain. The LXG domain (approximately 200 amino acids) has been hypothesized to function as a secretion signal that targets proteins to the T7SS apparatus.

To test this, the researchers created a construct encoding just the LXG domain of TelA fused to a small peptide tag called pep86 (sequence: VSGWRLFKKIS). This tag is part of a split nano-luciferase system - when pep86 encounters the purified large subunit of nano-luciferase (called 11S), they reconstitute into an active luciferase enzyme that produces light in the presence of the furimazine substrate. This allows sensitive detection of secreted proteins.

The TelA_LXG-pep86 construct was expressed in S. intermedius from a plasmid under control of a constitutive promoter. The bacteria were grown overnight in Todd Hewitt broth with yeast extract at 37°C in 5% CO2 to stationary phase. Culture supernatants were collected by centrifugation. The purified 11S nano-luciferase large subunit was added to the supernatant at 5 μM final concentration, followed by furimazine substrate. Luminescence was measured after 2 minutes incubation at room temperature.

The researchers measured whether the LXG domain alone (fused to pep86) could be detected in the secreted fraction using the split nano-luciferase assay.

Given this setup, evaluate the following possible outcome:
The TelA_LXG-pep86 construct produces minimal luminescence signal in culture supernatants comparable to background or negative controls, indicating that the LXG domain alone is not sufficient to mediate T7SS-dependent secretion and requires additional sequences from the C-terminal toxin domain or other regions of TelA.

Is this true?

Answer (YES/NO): NO